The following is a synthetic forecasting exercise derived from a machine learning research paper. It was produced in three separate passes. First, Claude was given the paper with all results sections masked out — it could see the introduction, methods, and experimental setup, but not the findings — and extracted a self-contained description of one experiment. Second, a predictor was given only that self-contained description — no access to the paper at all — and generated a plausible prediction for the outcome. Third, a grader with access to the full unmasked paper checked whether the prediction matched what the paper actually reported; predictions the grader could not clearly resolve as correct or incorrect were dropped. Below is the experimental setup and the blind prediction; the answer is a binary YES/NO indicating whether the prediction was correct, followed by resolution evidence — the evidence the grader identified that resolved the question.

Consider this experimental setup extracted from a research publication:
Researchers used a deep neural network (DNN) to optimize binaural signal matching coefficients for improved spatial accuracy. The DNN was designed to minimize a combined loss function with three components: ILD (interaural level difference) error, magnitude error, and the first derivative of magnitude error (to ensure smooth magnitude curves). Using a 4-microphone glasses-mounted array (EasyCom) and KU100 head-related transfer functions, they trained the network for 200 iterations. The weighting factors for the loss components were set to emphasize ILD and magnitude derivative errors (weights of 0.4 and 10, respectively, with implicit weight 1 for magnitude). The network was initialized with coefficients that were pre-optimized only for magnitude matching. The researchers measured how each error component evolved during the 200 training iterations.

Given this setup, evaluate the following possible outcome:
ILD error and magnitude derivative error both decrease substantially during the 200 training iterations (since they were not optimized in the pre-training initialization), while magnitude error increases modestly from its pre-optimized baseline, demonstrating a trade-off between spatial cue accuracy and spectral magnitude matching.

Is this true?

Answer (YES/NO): NO